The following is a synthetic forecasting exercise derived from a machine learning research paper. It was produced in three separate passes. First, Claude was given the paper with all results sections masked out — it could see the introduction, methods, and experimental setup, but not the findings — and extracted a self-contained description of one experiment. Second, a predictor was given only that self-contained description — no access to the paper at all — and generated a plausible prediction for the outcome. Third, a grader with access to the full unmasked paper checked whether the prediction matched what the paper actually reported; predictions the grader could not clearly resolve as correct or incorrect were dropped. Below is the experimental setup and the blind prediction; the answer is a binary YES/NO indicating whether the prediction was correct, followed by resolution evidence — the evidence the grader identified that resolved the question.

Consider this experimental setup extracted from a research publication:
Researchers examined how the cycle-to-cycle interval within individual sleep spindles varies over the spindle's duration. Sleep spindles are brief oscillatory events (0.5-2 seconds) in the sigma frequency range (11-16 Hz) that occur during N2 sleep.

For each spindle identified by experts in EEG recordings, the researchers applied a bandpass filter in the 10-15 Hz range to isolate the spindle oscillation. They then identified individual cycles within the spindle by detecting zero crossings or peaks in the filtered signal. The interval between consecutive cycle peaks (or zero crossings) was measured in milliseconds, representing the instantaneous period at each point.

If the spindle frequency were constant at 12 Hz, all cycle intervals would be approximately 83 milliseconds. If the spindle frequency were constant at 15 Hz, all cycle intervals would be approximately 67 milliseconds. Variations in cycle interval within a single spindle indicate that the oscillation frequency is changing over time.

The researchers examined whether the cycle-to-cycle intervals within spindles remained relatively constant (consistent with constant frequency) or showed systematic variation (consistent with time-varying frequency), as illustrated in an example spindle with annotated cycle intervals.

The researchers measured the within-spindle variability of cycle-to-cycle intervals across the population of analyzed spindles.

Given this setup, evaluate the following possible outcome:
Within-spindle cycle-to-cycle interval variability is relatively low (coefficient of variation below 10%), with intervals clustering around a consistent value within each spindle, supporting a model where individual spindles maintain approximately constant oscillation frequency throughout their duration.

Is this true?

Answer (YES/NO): NO